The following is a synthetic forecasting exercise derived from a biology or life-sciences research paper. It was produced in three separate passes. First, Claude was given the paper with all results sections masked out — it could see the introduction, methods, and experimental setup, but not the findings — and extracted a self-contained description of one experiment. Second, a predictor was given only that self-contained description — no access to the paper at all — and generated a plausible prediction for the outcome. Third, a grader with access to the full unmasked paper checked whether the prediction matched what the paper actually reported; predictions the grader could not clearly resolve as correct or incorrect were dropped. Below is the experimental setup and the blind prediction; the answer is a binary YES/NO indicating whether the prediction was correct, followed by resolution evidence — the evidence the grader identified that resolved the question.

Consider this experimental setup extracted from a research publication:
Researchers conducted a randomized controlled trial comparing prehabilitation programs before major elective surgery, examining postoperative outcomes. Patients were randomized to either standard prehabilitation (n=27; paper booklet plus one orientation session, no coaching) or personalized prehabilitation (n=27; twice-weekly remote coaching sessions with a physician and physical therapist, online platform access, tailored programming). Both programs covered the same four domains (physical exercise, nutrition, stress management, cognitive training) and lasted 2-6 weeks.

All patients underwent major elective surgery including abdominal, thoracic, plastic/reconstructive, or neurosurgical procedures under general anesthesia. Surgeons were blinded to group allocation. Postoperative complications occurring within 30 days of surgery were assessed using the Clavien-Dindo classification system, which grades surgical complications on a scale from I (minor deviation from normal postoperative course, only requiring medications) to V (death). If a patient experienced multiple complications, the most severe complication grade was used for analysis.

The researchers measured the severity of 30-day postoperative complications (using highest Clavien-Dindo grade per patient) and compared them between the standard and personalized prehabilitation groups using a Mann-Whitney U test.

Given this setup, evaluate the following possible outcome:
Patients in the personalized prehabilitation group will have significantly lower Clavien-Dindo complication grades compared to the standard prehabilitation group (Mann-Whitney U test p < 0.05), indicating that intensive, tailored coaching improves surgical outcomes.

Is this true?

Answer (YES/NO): YES